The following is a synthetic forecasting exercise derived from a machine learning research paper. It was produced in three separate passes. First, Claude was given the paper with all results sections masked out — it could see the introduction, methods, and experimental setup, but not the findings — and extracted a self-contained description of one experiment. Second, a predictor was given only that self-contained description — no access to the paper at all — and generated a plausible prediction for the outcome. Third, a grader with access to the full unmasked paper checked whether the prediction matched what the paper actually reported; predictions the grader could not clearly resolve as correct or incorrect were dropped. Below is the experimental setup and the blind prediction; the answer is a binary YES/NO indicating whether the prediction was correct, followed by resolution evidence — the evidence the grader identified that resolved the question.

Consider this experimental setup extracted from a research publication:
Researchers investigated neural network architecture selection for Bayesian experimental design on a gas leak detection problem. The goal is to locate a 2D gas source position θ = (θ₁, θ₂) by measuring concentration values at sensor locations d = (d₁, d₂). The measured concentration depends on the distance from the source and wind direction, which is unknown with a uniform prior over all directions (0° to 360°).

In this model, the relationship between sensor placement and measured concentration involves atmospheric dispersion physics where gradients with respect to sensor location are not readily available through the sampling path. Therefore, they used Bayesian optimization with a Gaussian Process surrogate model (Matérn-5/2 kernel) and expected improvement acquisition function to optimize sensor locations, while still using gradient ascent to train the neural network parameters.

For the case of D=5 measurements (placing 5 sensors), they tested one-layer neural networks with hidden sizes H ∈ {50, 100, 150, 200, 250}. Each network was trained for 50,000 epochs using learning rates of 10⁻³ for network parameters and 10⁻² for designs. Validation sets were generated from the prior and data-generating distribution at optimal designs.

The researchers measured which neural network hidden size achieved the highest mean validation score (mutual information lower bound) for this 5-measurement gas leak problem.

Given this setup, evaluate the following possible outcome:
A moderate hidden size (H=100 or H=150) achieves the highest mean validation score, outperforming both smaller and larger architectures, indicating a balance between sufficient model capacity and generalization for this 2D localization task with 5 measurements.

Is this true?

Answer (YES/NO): NO